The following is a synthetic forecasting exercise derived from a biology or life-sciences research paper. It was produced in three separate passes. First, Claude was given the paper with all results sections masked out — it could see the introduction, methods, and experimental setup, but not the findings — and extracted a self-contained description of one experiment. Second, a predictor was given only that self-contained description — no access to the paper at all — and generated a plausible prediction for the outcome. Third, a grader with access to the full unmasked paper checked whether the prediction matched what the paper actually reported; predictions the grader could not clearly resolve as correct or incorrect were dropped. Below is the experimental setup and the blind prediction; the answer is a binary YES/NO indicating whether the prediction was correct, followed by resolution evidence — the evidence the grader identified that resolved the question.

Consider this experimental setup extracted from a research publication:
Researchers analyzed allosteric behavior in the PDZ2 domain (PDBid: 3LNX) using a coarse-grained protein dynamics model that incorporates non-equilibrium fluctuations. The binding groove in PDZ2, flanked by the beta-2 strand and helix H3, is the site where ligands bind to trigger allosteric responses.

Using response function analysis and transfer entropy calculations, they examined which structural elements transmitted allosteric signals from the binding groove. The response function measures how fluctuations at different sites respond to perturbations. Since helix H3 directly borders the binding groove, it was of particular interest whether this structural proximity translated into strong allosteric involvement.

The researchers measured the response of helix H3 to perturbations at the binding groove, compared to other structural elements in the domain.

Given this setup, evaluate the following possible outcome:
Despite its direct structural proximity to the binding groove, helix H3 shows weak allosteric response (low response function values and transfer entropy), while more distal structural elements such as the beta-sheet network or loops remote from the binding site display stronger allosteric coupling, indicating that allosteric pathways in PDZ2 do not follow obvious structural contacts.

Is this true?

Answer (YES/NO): YES